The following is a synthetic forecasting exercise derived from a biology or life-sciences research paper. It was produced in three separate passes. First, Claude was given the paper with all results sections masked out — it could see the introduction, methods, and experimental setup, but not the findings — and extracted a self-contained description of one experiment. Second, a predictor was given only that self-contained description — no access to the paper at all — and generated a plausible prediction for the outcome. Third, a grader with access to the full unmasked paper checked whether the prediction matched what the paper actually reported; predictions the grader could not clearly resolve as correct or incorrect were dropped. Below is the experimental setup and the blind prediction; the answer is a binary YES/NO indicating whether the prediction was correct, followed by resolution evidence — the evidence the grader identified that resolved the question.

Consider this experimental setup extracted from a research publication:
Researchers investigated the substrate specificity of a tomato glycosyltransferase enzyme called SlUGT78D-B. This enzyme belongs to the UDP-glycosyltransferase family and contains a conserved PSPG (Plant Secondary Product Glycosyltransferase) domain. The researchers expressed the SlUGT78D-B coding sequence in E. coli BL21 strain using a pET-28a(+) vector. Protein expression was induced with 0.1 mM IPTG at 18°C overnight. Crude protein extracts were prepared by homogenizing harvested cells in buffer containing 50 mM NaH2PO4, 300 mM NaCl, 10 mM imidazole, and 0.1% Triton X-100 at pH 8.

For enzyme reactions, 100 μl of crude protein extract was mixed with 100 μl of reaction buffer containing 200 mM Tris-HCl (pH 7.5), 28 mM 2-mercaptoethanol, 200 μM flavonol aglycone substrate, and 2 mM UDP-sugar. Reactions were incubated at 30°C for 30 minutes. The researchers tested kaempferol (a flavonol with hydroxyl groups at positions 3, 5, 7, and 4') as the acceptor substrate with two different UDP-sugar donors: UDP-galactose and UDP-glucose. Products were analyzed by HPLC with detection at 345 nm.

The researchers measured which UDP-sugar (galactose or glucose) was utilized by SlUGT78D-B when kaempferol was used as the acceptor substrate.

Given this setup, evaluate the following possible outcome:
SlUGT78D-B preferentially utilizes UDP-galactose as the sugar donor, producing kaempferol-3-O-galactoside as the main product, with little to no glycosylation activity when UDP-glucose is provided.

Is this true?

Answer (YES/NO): YES